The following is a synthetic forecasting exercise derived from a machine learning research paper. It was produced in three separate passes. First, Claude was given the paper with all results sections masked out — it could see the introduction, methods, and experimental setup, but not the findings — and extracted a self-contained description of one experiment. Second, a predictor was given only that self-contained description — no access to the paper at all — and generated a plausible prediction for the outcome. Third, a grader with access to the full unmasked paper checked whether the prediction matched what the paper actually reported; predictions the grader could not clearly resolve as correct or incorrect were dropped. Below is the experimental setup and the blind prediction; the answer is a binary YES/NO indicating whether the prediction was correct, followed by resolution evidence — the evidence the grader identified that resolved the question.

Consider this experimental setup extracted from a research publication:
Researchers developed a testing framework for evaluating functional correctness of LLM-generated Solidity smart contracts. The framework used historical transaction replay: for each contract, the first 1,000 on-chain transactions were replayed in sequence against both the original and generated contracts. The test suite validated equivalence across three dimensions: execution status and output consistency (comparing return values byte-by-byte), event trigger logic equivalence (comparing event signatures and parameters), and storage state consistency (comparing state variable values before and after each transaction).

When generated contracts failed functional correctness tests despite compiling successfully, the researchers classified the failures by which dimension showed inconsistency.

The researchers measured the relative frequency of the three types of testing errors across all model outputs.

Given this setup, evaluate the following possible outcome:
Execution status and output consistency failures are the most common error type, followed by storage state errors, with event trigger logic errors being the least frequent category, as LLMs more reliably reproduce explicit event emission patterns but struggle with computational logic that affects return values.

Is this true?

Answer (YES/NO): YES